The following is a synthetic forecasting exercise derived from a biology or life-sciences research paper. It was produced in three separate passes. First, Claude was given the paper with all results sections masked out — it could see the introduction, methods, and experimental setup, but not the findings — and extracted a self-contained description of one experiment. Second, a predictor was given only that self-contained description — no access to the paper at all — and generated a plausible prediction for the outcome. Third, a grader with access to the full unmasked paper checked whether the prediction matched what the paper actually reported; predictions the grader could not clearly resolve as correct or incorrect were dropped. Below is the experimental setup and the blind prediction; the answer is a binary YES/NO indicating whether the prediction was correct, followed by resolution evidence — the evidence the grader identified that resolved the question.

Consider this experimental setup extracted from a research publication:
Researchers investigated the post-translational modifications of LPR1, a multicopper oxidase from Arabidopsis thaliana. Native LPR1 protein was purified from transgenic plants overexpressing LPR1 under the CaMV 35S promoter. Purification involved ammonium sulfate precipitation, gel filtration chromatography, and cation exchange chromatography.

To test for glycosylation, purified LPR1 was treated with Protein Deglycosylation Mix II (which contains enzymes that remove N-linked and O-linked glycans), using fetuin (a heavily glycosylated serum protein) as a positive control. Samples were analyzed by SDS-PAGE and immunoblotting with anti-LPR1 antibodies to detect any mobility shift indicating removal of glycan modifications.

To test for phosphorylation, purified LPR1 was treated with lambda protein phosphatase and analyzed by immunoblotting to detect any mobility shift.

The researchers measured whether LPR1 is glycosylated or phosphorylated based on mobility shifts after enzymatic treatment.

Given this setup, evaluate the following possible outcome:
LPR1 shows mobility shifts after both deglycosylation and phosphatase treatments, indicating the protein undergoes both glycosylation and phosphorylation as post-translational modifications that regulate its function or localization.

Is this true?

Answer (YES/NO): NO